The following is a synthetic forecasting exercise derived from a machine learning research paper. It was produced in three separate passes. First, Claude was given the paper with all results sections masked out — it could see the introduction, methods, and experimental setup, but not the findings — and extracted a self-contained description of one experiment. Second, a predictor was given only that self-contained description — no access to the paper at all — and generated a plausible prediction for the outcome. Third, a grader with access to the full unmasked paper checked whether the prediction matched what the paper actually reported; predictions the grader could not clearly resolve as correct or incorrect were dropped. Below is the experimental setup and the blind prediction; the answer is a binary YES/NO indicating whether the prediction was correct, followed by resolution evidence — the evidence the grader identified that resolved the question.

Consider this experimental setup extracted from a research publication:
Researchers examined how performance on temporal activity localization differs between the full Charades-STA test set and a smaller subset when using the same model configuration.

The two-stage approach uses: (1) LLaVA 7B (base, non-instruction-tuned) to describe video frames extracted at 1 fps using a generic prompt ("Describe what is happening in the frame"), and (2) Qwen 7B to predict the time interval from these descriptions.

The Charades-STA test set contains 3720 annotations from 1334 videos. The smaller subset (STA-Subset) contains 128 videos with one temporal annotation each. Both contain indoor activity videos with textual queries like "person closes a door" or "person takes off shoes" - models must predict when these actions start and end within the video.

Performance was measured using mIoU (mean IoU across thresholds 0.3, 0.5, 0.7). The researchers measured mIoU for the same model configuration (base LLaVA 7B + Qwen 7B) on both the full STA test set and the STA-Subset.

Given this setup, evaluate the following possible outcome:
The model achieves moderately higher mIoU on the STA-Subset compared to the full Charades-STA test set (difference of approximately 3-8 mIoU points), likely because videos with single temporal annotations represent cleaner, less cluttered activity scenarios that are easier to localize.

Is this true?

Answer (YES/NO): NO